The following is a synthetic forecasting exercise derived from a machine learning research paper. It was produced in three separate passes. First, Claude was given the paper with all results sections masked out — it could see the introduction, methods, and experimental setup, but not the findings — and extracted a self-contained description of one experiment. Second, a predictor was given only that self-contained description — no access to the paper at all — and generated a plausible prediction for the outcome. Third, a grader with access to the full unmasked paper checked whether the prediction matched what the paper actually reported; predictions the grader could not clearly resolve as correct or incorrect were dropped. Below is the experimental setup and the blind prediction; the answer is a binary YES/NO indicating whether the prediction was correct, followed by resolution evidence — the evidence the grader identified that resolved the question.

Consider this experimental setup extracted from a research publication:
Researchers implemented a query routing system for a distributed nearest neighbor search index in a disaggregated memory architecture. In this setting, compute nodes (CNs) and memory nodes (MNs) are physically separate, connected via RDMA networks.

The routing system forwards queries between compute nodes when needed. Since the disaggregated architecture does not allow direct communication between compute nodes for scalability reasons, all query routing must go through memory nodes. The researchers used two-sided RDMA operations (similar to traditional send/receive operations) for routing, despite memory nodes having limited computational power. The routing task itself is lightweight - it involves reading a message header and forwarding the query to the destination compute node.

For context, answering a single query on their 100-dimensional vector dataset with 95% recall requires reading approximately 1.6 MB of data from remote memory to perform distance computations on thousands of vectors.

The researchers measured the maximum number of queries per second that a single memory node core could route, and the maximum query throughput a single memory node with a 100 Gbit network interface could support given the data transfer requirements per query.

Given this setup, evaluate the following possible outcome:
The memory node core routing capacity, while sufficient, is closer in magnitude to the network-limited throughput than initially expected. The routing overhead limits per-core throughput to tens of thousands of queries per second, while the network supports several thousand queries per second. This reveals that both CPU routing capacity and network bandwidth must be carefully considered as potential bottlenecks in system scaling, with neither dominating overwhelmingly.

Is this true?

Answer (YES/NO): NO